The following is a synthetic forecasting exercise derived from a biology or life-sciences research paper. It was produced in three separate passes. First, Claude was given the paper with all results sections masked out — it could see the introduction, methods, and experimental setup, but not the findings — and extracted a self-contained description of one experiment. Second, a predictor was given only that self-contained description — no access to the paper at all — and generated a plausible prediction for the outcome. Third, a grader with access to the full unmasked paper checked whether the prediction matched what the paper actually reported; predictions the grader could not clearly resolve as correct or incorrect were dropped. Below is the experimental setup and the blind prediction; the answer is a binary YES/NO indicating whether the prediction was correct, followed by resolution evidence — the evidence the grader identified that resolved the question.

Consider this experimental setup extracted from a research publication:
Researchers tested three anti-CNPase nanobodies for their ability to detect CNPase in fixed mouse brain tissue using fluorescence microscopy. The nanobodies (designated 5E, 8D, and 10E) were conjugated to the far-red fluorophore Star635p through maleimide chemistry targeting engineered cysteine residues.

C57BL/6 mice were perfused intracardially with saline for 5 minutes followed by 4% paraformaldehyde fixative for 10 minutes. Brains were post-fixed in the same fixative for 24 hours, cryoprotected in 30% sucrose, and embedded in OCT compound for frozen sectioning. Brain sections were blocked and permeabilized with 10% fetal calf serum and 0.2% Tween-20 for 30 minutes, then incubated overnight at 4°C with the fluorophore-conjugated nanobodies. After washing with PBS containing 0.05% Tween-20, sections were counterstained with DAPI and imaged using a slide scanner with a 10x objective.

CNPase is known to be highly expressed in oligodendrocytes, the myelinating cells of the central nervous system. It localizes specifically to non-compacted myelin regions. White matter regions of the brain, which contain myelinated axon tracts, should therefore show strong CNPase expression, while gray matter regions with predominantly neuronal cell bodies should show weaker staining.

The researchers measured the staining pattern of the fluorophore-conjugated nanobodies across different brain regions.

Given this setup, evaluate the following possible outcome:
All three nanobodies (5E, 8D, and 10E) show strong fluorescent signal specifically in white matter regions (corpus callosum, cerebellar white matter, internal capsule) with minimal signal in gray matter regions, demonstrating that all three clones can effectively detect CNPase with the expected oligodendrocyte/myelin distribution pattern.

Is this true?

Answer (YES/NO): YES